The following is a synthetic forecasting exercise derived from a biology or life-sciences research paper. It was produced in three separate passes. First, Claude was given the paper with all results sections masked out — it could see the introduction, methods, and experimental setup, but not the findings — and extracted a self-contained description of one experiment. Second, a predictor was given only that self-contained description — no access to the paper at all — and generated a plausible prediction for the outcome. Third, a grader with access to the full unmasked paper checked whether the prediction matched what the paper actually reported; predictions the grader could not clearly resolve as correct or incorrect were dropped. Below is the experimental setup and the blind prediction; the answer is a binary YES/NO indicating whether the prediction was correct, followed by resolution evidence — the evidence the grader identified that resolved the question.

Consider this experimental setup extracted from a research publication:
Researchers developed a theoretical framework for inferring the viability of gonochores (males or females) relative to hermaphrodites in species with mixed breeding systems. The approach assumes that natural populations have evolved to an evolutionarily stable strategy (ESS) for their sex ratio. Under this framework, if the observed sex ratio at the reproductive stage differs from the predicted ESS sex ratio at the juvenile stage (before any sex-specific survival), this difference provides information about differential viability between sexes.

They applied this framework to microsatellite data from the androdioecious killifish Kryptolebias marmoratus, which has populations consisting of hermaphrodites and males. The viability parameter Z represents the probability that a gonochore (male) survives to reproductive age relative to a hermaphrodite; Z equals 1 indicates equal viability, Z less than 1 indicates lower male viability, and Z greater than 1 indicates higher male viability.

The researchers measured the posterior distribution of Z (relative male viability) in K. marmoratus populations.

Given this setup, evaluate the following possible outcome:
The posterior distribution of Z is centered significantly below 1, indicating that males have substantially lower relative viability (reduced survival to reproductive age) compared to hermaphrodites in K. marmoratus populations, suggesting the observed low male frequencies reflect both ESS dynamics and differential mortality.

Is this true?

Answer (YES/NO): YES